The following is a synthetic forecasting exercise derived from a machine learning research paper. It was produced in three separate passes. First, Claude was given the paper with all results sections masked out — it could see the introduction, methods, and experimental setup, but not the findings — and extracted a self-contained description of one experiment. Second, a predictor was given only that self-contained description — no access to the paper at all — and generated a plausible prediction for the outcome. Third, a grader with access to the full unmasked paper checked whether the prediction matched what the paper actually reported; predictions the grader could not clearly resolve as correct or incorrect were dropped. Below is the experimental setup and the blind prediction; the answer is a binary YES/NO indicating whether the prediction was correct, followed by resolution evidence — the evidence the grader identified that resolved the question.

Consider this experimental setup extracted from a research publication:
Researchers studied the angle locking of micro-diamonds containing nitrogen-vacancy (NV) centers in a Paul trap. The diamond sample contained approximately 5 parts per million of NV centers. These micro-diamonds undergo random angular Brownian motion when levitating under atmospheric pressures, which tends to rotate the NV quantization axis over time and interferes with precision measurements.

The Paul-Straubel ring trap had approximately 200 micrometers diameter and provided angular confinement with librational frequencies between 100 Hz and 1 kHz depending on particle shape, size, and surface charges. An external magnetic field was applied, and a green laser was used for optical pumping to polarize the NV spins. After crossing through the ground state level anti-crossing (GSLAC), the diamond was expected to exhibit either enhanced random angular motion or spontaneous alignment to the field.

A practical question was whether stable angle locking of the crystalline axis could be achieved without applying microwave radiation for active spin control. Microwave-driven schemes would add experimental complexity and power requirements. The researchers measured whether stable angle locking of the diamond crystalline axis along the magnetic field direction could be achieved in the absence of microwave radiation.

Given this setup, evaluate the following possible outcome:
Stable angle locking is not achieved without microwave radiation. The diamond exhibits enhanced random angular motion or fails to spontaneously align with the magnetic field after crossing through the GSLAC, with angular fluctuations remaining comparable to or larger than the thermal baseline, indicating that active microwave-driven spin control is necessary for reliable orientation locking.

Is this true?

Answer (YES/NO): NO